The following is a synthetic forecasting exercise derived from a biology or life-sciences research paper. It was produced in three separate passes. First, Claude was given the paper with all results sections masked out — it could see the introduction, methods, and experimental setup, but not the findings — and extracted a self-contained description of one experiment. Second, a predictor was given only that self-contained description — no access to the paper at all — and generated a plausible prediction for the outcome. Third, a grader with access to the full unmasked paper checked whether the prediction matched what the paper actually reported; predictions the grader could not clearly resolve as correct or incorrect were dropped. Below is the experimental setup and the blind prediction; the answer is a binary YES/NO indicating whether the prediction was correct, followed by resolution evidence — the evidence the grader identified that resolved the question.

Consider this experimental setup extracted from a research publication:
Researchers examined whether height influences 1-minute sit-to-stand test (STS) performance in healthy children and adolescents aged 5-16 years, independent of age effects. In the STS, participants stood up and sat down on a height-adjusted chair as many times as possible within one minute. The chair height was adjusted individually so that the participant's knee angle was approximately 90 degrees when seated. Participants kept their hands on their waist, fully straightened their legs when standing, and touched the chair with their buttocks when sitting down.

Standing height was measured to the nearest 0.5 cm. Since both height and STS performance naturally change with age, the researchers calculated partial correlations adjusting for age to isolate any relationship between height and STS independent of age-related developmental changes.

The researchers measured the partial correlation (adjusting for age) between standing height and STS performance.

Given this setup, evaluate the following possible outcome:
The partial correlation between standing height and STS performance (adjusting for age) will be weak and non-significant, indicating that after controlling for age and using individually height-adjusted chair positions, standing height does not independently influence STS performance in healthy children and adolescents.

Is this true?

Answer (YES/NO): NO